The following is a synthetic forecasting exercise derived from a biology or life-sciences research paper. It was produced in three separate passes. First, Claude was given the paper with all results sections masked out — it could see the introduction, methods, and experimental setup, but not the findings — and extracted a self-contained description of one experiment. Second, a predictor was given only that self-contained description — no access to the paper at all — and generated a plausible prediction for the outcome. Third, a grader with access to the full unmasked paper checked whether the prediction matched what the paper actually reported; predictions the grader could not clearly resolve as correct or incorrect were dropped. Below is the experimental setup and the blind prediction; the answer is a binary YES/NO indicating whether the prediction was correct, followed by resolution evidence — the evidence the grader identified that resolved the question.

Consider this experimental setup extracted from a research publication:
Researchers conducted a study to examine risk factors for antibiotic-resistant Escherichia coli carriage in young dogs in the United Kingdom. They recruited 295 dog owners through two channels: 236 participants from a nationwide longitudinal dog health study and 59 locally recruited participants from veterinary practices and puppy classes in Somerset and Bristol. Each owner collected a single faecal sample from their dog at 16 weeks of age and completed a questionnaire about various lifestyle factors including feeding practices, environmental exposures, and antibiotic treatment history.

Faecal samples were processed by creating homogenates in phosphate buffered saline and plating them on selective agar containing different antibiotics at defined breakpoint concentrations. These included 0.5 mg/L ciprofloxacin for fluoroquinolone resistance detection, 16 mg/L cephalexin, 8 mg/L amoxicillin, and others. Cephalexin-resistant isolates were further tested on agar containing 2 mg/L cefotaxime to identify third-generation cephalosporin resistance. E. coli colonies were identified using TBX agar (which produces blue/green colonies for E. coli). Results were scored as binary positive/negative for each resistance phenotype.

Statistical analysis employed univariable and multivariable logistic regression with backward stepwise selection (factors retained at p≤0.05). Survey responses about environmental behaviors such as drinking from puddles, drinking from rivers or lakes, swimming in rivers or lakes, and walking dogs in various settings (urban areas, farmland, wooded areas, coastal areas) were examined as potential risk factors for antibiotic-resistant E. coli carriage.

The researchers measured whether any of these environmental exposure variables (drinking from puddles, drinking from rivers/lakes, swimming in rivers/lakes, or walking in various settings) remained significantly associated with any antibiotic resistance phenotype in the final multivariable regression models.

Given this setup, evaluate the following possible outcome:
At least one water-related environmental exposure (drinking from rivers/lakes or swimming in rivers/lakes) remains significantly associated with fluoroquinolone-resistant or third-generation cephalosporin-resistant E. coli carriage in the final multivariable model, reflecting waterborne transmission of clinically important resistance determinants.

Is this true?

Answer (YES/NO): NO